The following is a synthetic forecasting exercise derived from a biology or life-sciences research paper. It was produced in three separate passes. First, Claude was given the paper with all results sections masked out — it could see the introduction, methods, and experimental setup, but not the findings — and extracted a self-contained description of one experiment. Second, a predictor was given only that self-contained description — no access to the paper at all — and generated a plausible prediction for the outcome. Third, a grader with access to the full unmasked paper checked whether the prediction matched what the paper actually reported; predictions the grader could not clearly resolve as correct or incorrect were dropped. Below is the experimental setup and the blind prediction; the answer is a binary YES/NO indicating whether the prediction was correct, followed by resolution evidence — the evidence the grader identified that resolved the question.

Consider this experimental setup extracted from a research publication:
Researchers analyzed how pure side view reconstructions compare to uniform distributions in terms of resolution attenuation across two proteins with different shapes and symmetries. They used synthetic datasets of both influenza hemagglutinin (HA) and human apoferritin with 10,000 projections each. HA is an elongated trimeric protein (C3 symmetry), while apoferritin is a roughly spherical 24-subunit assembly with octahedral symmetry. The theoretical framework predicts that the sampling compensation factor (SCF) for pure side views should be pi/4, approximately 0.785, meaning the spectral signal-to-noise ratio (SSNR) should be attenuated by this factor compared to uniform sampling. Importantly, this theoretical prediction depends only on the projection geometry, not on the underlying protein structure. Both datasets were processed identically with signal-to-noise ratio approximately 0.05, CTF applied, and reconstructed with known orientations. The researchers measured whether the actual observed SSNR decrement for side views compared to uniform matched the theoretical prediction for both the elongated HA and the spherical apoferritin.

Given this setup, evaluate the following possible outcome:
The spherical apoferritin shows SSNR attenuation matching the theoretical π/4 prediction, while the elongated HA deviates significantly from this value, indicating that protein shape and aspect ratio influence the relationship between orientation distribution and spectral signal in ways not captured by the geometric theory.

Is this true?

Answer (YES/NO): NO